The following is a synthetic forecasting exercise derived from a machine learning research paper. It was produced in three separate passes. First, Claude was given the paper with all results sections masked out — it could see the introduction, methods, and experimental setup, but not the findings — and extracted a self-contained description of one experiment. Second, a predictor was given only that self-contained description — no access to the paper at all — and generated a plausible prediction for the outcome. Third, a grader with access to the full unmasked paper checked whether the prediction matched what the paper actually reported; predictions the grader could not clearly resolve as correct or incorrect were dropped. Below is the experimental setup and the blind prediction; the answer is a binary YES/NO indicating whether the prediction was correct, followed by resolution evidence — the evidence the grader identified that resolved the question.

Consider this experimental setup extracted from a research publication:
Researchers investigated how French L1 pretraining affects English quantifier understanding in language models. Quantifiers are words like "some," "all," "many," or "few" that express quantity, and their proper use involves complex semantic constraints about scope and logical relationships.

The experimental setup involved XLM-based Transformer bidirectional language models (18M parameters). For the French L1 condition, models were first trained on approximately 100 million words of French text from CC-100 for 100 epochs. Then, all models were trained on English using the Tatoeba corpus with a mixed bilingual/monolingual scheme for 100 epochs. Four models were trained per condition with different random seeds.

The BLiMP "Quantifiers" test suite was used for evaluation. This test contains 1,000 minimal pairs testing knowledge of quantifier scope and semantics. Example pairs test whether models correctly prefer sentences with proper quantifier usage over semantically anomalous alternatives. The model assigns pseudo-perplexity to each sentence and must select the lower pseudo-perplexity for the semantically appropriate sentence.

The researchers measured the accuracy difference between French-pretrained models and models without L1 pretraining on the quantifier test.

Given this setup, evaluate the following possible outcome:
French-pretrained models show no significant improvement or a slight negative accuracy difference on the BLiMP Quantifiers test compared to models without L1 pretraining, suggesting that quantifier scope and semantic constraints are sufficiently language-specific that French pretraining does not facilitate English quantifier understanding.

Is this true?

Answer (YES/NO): YES